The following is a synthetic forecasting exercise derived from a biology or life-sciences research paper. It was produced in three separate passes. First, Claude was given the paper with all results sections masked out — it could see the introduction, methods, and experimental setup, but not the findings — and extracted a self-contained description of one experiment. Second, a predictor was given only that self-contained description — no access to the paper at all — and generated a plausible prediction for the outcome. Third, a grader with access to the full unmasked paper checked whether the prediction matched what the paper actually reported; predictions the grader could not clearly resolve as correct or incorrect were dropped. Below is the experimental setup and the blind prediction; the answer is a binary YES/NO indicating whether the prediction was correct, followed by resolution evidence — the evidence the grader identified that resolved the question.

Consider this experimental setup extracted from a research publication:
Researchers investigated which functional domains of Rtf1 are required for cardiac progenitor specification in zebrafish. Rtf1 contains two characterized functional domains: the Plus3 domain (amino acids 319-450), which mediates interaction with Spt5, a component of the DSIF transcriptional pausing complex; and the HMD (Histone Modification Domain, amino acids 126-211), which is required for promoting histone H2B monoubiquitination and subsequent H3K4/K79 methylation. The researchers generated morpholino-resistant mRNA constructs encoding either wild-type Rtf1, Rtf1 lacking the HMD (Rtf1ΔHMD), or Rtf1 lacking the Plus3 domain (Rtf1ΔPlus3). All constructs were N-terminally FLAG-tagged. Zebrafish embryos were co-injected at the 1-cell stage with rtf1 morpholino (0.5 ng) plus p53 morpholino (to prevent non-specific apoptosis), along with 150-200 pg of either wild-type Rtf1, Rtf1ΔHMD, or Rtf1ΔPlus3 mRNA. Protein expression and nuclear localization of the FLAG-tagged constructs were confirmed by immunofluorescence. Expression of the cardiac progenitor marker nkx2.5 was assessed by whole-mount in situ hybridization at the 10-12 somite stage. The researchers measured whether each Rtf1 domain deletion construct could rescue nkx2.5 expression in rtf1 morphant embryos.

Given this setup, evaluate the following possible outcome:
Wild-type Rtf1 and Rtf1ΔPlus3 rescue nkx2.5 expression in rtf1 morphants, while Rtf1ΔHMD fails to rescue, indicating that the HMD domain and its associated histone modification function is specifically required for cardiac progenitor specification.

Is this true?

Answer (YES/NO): NO